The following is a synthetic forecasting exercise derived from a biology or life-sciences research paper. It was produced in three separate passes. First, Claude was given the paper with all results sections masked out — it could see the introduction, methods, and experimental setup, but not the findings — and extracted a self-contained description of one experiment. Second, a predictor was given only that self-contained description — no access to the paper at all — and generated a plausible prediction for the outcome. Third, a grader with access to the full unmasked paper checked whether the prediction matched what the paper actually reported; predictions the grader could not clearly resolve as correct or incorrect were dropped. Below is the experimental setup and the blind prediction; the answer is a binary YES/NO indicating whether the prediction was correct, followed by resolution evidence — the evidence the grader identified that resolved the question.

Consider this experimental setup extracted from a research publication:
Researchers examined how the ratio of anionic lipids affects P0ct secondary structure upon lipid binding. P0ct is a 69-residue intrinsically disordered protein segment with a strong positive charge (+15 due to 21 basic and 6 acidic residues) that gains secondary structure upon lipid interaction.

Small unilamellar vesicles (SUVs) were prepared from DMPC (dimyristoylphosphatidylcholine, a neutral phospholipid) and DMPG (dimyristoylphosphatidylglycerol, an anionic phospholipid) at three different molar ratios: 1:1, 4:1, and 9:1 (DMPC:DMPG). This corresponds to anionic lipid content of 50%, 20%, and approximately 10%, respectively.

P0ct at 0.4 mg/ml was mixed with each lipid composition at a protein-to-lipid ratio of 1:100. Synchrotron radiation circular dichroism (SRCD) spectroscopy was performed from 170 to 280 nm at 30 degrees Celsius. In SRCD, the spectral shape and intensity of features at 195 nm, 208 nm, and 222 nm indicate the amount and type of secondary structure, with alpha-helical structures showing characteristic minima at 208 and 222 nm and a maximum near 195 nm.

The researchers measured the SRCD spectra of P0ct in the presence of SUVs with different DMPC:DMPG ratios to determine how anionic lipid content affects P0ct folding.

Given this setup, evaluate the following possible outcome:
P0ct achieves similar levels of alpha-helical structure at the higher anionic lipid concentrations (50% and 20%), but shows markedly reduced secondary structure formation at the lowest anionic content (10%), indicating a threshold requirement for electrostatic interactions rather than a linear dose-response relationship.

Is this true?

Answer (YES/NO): NO